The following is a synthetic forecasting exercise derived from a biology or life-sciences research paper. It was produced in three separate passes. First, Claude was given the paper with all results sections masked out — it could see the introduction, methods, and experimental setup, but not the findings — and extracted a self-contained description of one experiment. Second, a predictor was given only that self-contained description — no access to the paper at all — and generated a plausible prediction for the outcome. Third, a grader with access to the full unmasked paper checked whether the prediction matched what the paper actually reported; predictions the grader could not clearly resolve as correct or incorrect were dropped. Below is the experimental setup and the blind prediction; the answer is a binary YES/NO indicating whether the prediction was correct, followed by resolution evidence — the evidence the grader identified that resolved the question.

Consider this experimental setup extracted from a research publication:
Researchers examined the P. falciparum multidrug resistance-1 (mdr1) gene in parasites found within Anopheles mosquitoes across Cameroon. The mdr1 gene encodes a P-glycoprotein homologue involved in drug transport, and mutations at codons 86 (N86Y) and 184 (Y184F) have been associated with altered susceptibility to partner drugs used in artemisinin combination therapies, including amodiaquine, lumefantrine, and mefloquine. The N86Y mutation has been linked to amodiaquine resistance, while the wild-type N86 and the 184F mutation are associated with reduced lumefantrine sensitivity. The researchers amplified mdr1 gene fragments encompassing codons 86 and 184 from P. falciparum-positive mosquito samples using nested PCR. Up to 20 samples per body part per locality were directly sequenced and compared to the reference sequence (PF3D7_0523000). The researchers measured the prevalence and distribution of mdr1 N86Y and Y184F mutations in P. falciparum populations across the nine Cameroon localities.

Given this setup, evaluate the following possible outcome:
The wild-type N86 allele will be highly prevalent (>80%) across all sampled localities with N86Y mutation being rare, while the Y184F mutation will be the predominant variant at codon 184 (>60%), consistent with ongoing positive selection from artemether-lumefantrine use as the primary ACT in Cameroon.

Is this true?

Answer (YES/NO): YES